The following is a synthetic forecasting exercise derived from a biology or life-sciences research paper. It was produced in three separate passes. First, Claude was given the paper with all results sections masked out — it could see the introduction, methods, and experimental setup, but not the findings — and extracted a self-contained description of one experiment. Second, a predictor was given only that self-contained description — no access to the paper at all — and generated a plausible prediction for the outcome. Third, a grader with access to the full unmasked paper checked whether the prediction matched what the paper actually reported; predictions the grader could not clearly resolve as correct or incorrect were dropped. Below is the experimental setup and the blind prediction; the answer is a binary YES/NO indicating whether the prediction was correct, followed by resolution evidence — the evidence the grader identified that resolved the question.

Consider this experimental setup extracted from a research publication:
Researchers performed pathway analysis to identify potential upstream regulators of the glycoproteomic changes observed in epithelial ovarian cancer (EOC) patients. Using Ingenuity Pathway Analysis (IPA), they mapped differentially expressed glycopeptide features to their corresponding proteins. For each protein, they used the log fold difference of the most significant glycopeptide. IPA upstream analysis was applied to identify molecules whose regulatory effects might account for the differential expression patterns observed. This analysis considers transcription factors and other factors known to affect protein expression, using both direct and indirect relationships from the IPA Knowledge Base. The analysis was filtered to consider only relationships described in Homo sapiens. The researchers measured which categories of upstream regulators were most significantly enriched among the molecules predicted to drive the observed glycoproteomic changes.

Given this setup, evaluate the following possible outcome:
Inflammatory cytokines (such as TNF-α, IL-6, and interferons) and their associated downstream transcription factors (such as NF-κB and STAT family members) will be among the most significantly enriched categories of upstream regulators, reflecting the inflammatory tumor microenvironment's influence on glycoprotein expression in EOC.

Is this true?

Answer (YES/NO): YES